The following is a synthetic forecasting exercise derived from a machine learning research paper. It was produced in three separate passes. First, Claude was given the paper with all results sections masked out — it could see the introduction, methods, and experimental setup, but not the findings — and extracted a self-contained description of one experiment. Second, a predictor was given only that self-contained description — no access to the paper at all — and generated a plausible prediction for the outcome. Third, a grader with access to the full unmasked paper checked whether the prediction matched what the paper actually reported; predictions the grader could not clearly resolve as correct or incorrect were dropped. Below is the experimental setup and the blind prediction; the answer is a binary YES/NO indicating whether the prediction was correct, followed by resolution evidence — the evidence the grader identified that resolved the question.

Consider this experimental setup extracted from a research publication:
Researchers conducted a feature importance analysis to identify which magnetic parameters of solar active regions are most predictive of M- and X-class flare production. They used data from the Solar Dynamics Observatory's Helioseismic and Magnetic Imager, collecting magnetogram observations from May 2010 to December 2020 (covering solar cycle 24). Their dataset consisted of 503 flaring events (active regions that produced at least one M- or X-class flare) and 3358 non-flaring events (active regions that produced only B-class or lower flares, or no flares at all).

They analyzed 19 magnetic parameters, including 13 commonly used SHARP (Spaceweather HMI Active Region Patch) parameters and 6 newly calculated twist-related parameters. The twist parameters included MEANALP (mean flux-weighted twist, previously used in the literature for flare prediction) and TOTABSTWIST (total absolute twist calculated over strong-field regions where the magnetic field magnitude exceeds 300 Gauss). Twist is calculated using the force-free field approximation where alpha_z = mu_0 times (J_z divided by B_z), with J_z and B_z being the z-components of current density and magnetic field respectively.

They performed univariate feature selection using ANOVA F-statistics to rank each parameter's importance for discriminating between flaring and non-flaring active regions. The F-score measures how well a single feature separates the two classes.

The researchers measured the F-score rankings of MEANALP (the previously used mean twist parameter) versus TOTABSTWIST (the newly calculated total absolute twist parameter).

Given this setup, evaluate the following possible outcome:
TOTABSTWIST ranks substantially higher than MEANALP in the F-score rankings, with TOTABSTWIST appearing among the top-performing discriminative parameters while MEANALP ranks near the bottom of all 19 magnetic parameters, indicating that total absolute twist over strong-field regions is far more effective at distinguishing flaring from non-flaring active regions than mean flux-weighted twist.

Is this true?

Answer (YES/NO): YES